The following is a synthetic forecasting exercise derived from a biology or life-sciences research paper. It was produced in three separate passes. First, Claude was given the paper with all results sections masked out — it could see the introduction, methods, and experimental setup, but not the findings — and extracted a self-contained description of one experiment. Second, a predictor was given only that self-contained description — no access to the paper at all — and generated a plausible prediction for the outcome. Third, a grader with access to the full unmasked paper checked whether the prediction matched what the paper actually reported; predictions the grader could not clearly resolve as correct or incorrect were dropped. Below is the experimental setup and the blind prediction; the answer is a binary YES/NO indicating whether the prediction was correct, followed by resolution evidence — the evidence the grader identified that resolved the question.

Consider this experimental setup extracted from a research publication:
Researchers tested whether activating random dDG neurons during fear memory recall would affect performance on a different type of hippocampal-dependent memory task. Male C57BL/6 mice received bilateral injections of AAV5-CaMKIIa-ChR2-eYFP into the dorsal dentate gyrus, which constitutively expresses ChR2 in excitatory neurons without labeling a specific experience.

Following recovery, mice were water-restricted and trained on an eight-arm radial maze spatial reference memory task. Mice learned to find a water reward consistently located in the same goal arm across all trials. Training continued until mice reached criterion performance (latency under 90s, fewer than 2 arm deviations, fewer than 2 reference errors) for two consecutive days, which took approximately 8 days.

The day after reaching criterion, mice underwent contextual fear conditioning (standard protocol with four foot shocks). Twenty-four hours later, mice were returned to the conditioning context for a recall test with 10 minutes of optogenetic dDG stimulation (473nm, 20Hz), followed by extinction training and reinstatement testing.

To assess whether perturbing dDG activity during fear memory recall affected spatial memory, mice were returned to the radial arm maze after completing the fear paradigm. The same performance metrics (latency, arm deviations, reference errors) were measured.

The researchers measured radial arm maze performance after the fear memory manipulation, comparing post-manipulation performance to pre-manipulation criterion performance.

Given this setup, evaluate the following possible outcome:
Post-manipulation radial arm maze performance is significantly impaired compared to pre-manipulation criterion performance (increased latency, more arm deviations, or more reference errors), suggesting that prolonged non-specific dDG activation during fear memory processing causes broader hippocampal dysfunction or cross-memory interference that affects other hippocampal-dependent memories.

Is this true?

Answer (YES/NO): NO